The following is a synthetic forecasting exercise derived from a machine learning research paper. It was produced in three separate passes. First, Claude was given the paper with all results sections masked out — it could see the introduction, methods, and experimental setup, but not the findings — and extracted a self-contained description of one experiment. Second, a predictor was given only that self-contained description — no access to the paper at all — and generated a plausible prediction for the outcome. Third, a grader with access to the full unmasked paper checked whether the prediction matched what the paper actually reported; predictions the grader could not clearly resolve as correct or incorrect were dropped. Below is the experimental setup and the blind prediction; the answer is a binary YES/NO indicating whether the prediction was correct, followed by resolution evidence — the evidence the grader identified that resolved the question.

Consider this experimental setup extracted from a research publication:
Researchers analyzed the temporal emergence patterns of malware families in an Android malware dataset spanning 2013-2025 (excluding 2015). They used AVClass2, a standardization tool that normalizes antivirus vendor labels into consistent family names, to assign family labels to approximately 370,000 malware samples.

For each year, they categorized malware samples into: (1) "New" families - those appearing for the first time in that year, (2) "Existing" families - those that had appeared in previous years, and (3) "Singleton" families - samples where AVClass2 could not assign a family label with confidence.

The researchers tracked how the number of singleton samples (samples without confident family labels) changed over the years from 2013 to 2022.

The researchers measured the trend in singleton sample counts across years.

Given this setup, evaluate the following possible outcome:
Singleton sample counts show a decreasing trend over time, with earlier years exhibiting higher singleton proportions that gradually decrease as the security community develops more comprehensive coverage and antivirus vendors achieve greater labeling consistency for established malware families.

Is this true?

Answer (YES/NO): NO